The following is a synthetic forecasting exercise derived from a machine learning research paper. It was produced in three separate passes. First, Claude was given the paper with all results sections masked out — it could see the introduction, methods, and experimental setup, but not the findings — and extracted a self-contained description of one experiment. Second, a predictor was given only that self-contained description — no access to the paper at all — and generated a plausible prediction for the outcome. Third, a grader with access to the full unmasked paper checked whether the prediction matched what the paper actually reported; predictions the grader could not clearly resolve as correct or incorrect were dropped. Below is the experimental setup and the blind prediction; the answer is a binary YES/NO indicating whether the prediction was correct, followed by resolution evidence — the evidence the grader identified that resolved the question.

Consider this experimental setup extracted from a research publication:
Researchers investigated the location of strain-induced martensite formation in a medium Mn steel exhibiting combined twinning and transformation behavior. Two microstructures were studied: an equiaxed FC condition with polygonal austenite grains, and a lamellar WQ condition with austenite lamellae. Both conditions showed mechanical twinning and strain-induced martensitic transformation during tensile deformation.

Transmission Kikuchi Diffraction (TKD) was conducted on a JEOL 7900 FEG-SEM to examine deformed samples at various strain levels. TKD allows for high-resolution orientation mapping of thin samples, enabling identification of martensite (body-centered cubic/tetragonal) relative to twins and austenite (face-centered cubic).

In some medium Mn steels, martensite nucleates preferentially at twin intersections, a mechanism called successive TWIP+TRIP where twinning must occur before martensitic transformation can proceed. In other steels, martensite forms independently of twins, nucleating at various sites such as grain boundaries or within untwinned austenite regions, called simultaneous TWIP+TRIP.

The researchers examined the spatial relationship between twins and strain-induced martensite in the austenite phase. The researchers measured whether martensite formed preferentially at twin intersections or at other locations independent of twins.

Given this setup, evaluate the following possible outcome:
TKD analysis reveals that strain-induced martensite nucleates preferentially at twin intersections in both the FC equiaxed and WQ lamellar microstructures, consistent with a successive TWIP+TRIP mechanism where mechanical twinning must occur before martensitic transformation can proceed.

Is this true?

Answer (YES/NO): NO